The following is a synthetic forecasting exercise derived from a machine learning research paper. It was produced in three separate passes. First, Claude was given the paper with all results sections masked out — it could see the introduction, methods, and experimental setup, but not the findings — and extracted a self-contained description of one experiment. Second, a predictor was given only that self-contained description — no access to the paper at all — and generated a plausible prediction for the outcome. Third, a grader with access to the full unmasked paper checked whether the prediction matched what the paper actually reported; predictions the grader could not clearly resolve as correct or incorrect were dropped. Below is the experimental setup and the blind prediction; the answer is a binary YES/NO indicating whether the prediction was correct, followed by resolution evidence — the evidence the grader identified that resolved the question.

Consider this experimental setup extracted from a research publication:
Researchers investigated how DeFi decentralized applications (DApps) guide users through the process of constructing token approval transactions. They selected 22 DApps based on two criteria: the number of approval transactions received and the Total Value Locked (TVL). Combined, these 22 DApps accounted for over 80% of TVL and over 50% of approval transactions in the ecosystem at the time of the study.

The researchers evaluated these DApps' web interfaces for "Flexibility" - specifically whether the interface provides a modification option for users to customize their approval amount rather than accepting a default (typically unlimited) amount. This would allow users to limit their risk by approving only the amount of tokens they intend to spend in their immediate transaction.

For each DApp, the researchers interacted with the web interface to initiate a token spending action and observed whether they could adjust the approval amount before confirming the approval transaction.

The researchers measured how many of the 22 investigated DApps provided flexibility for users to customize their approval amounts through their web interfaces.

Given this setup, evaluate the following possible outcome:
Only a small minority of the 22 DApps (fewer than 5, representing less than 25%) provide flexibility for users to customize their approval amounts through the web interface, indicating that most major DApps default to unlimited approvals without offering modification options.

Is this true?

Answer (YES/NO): YES